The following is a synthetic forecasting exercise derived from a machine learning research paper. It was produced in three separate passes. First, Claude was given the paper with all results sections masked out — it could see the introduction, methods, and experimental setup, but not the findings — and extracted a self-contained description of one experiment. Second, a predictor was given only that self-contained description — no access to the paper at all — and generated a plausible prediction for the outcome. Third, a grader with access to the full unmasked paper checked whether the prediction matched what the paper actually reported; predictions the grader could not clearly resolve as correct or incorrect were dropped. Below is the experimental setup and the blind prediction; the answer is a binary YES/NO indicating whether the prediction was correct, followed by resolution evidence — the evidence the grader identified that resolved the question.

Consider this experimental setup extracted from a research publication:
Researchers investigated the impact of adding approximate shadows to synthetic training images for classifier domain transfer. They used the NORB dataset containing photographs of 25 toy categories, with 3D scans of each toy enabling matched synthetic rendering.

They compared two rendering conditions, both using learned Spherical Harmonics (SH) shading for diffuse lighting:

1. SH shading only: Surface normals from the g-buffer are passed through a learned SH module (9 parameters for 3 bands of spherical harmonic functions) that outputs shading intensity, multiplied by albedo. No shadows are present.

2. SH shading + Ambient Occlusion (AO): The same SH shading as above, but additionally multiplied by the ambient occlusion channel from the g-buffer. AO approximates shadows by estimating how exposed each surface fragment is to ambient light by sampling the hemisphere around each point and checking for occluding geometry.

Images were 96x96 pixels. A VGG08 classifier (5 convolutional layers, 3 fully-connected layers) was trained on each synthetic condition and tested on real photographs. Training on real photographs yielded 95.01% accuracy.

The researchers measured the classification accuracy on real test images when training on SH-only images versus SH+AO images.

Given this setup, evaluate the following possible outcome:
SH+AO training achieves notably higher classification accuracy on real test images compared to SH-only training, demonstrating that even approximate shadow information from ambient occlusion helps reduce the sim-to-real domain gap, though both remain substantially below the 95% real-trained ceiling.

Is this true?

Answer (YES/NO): YES